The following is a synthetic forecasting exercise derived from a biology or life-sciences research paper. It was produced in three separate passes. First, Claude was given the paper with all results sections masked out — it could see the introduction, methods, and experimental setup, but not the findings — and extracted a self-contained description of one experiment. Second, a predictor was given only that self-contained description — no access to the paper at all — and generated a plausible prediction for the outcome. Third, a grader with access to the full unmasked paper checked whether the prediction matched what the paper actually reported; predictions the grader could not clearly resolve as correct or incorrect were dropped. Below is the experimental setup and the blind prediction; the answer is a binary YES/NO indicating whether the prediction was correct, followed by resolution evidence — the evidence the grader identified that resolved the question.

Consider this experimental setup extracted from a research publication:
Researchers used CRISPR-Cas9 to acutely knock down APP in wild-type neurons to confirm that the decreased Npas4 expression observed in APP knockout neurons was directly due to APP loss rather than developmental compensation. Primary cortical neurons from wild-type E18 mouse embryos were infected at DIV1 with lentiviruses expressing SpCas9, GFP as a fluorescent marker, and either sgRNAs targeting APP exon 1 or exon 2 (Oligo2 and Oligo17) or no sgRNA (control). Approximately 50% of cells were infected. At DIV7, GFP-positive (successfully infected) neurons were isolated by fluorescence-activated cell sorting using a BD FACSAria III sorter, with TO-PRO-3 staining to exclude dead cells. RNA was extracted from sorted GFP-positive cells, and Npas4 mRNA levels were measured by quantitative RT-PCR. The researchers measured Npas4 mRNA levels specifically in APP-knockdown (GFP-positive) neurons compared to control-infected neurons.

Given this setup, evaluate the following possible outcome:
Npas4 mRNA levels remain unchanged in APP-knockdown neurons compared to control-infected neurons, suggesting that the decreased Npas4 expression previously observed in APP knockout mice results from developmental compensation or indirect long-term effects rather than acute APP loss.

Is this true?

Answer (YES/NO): NO